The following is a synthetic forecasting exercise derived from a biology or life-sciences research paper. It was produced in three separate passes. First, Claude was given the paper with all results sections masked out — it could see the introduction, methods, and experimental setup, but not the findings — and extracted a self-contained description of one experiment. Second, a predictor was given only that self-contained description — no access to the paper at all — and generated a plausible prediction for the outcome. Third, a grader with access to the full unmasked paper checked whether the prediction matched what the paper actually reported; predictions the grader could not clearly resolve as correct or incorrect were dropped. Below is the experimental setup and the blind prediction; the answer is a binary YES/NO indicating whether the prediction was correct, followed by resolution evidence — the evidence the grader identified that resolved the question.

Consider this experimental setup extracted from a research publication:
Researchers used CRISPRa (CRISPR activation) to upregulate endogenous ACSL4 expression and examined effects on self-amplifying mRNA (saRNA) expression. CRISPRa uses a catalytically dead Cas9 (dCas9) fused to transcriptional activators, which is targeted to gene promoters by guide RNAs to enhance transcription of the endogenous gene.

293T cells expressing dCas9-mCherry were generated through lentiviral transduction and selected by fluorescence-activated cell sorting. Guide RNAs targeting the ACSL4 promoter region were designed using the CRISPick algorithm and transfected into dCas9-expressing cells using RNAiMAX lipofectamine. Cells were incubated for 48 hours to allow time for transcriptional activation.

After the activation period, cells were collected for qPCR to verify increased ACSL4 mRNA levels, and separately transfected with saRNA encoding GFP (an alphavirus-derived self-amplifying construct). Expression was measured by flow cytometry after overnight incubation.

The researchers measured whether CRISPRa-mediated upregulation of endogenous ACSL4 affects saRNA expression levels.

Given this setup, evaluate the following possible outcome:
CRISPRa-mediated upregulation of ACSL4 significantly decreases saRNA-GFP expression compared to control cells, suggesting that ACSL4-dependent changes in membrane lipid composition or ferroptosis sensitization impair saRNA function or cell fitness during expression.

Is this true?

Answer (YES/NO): NO